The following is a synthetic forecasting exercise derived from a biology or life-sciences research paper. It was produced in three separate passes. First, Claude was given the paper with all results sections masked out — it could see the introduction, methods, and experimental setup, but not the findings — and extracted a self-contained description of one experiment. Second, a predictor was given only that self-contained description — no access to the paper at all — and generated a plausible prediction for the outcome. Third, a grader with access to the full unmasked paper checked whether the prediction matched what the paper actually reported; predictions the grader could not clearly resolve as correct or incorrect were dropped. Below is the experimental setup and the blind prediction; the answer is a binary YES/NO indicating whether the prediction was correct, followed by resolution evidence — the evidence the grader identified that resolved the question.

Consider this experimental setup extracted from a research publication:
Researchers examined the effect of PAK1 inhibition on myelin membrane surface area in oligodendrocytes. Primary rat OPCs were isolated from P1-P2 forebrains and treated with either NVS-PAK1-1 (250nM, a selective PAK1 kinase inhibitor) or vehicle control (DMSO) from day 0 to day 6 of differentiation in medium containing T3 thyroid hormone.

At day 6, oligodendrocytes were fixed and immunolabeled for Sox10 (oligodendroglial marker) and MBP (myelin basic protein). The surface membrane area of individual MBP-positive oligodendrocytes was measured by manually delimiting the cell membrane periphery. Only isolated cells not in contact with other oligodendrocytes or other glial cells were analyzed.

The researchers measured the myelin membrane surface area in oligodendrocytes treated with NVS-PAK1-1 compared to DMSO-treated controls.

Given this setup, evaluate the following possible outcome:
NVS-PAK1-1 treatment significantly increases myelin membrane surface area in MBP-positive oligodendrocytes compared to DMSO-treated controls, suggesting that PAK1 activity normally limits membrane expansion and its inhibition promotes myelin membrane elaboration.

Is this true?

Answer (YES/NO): YES